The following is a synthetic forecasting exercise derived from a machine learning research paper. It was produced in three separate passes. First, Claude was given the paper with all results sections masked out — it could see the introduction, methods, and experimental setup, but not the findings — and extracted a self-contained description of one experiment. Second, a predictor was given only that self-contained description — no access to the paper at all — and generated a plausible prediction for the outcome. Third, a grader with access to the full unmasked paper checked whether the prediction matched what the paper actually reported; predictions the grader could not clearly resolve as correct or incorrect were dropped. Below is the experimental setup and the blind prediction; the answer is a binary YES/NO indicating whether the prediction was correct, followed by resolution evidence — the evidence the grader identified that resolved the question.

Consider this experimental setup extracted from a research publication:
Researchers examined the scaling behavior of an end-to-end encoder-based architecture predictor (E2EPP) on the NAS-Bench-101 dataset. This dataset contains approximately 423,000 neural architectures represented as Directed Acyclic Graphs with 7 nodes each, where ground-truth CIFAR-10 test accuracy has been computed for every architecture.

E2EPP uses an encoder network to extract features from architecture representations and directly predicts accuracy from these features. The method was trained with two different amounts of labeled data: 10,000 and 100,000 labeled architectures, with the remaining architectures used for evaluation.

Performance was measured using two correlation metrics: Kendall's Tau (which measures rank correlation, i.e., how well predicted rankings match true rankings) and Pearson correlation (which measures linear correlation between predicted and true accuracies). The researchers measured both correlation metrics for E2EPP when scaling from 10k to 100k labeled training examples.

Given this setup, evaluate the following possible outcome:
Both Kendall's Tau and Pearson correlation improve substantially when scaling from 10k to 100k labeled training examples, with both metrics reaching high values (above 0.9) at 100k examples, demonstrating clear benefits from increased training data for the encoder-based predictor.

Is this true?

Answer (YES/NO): NO